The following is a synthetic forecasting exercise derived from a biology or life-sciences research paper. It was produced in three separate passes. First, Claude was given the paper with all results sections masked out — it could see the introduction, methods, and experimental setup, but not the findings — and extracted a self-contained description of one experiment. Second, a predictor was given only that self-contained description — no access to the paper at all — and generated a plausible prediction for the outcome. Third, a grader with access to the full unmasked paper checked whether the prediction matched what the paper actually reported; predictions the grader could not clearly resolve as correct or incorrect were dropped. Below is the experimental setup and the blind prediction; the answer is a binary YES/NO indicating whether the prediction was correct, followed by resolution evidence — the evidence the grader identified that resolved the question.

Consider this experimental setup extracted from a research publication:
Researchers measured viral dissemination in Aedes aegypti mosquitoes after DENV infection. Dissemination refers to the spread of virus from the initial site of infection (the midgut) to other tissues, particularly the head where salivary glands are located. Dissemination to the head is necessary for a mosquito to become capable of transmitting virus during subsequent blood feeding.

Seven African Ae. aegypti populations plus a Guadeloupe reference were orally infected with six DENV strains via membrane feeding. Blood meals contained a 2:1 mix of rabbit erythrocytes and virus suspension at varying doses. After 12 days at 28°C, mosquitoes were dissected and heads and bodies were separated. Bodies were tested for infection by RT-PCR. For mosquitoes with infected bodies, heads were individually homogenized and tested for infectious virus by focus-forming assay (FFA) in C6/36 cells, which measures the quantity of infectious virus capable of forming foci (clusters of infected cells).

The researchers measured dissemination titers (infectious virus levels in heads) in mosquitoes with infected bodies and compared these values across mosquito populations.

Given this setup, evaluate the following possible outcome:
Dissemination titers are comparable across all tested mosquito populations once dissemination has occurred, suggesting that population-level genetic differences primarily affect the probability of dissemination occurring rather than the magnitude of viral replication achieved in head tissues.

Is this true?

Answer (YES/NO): NO